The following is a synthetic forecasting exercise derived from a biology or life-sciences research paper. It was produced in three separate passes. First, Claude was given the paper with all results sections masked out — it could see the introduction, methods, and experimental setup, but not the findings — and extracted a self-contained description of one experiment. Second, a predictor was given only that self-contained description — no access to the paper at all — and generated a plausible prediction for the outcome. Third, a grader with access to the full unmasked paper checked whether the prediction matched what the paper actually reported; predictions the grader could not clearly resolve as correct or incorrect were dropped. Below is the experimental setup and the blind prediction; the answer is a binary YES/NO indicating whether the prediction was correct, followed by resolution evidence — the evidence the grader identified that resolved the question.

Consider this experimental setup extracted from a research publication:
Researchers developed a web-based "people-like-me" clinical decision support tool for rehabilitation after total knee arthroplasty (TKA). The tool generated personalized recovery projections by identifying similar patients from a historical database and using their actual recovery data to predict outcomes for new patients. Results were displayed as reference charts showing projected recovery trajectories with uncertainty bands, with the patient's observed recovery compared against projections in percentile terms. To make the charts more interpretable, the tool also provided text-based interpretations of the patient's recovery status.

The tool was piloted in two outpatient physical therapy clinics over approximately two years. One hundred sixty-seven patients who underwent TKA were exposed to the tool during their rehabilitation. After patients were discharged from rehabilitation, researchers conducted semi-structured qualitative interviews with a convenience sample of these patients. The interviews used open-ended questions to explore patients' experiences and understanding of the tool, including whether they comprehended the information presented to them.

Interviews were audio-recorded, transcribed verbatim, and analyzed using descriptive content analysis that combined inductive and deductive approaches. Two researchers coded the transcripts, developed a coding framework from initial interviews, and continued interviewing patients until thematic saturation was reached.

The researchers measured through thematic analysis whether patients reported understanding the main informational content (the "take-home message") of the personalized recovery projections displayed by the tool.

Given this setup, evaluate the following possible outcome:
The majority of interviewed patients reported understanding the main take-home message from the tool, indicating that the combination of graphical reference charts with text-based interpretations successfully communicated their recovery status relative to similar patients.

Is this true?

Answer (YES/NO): YES